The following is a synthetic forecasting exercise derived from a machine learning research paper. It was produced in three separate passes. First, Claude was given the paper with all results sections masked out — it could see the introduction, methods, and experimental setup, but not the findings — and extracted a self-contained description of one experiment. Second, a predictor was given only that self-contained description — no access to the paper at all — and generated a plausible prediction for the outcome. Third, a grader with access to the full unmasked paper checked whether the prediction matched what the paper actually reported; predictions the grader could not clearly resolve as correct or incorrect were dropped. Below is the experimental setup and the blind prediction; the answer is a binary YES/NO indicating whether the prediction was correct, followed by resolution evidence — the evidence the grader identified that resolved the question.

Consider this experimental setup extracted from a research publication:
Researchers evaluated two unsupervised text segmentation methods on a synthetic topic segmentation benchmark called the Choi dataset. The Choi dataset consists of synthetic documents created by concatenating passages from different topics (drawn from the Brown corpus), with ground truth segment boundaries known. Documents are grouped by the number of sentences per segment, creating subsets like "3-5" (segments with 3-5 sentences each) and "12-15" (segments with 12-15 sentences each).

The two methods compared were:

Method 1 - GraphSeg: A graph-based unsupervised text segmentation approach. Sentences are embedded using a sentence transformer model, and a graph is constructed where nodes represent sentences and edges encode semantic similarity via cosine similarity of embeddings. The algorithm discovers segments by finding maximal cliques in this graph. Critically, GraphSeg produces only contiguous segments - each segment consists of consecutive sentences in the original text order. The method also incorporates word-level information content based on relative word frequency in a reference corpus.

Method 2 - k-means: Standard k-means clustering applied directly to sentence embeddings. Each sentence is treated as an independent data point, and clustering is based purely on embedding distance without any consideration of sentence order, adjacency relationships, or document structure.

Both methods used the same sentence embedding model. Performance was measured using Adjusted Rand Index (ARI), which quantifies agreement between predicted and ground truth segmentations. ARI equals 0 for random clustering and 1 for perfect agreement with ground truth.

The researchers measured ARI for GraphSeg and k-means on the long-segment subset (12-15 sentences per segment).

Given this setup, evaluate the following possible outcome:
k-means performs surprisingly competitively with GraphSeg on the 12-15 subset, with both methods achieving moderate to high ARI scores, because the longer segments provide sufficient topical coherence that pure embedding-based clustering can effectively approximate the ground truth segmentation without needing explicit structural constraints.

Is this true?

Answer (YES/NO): YES